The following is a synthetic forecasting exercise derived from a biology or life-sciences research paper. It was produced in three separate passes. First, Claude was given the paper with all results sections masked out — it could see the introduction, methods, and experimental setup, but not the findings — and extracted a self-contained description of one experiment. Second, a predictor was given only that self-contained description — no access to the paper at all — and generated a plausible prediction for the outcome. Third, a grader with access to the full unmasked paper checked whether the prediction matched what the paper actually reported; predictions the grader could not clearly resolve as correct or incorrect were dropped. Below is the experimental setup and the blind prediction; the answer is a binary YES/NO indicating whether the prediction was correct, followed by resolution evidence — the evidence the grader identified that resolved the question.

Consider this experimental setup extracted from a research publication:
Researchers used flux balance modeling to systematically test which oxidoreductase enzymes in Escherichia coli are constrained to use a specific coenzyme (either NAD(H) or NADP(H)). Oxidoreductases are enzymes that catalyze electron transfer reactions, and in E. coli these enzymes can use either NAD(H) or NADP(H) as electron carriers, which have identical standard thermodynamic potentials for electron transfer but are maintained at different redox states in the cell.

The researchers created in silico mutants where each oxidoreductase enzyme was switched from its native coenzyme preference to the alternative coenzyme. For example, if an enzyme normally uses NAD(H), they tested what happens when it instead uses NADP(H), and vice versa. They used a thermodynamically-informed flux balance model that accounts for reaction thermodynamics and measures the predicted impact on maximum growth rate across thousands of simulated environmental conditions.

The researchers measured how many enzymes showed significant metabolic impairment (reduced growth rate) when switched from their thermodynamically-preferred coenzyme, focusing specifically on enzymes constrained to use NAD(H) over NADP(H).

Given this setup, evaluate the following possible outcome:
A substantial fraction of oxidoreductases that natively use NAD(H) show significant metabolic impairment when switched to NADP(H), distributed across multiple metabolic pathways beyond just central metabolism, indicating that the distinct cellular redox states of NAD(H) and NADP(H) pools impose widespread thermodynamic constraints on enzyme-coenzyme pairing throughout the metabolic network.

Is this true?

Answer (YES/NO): NO